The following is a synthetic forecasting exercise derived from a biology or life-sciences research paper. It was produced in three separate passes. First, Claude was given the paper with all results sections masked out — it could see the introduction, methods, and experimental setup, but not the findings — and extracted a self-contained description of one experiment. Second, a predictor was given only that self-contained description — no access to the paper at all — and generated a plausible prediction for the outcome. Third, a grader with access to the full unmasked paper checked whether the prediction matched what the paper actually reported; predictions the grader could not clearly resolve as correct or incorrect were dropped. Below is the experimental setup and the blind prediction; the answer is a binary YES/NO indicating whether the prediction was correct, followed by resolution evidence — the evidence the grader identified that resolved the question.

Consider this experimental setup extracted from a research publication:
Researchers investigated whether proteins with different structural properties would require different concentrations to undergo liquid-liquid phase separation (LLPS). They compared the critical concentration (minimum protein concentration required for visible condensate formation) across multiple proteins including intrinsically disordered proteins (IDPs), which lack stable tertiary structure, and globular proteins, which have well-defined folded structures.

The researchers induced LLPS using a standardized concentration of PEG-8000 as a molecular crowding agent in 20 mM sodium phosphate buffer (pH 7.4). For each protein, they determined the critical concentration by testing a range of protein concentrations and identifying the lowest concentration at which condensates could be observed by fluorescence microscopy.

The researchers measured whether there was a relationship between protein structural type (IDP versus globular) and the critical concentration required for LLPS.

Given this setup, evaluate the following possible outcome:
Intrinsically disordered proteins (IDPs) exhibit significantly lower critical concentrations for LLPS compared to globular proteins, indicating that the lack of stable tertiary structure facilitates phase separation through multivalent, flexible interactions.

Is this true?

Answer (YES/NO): NO